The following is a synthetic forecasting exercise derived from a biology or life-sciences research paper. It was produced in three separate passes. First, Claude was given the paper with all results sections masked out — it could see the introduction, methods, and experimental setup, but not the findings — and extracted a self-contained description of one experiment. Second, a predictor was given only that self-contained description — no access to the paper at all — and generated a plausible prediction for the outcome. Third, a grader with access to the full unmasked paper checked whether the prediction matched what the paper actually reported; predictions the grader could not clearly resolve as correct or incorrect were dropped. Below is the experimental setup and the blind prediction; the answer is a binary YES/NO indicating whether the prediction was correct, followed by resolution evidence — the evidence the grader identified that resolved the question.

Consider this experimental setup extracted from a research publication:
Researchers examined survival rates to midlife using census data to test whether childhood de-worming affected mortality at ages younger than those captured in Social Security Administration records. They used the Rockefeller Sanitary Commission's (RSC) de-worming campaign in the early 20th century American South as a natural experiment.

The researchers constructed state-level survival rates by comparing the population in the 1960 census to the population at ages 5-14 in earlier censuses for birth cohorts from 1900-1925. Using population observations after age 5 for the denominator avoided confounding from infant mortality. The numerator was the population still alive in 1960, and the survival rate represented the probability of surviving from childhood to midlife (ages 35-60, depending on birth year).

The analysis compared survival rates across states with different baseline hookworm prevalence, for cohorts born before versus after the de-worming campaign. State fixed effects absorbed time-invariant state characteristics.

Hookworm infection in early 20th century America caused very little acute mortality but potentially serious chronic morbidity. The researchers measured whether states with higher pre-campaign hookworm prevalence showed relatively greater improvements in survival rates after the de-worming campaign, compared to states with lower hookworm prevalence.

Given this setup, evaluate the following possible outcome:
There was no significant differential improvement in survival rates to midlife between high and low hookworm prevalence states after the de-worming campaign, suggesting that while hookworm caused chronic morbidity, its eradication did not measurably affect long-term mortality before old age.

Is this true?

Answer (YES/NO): NO